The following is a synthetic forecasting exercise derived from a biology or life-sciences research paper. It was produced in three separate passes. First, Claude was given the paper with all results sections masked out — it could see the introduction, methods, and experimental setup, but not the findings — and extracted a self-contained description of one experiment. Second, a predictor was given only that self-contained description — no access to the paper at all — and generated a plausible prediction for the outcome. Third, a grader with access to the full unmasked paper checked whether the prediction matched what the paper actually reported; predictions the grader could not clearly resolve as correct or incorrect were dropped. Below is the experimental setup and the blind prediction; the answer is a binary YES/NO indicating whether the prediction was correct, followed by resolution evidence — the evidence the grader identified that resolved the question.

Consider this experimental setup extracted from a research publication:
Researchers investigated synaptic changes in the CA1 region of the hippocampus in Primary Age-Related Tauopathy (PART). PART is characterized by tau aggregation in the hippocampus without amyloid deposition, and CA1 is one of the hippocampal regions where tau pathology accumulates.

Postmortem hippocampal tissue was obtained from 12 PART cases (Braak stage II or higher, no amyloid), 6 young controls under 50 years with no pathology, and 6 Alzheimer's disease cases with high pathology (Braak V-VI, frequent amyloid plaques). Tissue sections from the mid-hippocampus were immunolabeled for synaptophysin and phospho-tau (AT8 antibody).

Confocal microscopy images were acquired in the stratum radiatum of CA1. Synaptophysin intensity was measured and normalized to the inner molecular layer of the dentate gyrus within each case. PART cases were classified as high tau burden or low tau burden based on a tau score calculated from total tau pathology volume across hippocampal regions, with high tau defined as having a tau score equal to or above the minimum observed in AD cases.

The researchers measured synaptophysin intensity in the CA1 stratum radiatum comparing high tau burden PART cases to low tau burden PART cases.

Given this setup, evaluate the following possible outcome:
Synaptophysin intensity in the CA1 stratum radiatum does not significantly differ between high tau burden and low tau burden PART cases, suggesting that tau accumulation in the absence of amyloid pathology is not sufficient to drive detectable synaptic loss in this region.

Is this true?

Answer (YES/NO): YES